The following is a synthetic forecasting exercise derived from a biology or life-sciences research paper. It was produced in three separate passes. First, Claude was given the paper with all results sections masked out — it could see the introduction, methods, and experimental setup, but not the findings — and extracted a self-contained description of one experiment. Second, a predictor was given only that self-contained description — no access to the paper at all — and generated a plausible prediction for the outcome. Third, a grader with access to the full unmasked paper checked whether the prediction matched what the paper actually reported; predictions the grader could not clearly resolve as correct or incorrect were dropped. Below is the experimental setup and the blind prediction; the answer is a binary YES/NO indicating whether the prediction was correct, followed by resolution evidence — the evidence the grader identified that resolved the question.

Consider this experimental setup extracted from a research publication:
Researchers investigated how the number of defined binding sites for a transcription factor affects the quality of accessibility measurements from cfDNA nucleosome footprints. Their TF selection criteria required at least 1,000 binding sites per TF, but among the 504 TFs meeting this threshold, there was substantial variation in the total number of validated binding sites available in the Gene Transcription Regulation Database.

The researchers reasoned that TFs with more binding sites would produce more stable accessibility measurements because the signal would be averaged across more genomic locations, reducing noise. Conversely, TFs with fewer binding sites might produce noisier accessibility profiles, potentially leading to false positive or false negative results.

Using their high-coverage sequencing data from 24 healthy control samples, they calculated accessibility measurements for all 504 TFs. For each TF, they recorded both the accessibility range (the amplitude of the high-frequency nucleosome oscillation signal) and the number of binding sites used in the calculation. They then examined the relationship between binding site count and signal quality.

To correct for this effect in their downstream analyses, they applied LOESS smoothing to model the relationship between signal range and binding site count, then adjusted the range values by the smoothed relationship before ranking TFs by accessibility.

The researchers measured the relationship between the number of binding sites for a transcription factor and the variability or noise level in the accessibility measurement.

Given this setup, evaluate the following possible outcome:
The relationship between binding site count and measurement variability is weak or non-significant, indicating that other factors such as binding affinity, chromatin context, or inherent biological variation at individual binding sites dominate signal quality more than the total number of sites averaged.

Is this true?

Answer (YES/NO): NO